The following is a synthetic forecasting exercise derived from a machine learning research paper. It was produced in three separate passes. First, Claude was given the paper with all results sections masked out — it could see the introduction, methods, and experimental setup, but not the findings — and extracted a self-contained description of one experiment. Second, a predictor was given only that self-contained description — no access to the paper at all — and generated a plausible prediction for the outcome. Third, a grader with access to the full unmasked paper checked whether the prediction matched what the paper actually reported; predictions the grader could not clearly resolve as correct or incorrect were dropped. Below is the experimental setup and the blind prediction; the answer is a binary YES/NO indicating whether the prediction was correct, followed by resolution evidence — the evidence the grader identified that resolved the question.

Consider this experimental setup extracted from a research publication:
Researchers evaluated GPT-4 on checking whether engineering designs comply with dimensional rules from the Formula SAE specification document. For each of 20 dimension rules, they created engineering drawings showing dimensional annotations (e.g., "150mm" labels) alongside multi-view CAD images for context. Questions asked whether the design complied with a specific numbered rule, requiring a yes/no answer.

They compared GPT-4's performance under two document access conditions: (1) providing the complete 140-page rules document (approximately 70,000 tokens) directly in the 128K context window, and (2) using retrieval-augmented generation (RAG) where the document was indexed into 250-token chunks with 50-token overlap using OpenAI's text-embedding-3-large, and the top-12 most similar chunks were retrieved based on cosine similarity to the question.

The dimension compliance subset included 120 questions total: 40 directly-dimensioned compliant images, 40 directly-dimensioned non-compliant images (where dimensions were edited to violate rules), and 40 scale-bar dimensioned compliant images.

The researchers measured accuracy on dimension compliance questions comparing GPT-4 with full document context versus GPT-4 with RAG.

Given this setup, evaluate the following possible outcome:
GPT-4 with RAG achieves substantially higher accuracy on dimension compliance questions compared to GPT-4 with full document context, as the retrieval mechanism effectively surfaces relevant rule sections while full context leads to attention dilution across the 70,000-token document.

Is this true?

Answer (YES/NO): NO